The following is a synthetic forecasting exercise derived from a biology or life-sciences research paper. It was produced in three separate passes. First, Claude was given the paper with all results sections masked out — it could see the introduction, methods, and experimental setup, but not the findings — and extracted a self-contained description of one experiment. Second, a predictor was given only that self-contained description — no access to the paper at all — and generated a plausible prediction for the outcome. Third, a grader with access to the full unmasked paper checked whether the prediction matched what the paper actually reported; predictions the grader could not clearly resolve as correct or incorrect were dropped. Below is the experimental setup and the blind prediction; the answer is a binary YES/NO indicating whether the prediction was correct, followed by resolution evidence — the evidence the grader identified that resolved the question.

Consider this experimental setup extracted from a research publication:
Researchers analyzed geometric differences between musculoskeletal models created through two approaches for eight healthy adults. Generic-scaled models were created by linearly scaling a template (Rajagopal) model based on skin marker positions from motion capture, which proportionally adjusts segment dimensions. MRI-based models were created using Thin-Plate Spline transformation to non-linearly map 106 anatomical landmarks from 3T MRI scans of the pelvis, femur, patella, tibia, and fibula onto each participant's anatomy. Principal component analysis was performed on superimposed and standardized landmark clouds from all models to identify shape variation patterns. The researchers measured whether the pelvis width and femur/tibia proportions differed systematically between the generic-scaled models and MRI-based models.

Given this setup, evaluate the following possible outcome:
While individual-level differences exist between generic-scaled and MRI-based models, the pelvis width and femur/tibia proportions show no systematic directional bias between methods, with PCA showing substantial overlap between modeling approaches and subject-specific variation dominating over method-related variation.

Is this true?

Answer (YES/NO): NO